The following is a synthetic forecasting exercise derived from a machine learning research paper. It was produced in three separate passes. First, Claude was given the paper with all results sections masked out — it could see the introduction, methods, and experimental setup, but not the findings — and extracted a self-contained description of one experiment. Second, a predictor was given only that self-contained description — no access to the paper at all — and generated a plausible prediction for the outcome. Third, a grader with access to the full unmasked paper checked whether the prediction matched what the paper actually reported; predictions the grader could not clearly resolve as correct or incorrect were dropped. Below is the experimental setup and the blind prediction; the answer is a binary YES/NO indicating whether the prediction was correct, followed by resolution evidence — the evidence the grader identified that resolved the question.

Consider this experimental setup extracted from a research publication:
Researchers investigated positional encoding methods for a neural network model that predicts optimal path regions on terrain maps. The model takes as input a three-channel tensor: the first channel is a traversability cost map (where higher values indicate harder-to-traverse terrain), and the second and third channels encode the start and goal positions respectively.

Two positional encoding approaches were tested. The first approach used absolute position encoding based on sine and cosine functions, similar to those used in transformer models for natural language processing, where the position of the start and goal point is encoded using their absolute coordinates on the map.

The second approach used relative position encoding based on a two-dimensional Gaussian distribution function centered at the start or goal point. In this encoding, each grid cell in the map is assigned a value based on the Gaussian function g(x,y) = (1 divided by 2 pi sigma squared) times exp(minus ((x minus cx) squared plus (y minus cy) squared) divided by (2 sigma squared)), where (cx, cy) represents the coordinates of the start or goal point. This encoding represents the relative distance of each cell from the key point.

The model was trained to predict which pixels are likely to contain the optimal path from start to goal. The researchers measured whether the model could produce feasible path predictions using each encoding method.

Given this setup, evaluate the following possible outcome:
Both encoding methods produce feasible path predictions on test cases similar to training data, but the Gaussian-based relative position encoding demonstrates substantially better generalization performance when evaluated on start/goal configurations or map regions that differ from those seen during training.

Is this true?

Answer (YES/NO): NO